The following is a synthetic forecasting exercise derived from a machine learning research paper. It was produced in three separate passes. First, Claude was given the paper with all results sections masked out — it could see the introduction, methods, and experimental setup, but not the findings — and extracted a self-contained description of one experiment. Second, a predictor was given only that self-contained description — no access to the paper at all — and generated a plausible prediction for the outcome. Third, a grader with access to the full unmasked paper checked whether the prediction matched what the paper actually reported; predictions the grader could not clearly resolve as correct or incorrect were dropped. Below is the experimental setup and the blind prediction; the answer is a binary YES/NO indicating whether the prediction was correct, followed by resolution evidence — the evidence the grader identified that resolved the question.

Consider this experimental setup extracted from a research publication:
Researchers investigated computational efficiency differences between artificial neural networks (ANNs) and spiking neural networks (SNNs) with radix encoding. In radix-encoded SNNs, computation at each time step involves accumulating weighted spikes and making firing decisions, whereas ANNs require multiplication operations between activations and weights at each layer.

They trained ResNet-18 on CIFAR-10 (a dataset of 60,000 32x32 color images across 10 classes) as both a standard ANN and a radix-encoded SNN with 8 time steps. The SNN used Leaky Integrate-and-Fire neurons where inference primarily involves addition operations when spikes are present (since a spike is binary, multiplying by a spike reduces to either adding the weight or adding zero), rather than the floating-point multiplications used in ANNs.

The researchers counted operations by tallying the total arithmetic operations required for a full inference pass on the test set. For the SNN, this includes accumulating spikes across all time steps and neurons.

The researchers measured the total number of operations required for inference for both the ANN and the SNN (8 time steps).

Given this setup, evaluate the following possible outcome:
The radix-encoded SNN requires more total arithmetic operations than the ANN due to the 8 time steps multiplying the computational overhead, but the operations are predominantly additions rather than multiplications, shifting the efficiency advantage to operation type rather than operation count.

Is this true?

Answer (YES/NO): NO